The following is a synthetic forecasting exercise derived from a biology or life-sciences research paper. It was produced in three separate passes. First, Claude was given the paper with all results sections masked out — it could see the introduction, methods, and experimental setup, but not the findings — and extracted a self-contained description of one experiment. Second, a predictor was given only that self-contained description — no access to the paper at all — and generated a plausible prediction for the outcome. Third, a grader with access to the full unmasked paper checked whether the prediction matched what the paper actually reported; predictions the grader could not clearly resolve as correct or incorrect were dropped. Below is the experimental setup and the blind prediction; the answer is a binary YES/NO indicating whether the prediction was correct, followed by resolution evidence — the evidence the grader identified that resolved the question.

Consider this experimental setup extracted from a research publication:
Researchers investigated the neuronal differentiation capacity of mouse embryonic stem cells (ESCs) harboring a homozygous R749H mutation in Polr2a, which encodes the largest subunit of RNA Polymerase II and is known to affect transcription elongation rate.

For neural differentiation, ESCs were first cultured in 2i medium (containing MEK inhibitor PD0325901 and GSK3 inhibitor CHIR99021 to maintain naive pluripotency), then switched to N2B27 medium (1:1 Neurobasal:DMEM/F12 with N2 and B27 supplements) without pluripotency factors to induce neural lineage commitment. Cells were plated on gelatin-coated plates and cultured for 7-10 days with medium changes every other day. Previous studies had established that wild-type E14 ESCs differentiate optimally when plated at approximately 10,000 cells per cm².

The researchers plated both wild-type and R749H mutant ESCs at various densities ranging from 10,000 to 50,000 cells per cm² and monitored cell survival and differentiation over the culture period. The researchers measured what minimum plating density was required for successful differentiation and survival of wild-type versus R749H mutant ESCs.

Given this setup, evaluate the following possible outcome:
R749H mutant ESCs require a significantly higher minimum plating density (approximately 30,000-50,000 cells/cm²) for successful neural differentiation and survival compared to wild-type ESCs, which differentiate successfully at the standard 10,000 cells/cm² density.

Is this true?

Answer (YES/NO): YES